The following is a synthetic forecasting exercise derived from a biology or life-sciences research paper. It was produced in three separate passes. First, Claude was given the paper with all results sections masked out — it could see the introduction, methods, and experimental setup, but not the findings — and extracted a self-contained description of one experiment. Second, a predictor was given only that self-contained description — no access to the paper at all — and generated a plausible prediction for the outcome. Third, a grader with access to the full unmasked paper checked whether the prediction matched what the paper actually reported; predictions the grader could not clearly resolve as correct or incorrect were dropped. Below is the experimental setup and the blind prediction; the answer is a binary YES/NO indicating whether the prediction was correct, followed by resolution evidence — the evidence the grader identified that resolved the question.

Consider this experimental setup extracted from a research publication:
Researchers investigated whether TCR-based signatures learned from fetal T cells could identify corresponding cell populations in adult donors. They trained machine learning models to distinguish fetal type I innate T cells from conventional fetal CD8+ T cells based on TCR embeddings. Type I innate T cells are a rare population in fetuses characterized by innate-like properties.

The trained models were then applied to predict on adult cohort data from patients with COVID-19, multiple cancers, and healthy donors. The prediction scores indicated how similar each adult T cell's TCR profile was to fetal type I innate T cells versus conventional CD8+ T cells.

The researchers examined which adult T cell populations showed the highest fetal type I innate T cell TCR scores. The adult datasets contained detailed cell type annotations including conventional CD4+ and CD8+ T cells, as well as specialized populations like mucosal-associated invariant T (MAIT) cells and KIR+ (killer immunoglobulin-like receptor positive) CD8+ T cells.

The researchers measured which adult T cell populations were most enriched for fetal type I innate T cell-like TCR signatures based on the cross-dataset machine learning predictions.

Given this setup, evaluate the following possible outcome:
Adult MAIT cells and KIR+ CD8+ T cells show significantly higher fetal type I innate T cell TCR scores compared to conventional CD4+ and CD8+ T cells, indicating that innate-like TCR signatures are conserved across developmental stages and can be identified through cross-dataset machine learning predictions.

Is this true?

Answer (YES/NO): YES